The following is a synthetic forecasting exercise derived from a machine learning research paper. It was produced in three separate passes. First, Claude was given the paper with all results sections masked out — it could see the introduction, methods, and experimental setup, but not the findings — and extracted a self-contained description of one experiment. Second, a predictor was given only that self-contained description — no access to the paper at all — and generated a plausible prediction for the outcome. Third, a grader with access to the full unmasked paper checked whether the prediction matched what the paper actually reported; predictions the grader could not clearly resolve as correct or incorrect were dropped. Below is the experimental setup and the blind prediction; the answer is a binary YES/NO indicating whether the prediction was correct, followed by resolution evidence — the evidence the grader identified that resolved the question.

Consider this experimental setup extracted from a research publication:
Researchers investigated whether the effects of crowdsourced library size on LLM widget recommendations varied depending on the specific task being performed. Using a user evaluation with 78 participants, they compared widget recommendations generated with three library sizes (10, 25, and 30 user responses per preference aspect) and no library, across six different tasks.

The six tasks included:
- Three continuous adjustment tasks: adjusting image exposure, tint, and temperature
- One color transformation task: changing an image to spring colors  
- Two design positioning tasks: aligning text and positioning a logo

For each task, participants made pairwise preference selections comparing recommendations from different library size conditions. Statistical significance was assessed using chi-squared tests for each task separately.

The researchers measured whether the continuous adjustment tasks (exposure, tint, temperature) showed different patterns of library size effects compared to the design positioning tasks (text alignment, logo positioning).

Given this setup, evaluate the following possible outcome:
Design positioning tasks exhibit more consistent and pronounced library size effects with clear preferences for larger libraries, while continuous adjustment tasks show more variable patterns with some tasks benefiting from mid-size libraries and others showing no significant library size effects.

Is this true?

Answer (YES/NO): NO